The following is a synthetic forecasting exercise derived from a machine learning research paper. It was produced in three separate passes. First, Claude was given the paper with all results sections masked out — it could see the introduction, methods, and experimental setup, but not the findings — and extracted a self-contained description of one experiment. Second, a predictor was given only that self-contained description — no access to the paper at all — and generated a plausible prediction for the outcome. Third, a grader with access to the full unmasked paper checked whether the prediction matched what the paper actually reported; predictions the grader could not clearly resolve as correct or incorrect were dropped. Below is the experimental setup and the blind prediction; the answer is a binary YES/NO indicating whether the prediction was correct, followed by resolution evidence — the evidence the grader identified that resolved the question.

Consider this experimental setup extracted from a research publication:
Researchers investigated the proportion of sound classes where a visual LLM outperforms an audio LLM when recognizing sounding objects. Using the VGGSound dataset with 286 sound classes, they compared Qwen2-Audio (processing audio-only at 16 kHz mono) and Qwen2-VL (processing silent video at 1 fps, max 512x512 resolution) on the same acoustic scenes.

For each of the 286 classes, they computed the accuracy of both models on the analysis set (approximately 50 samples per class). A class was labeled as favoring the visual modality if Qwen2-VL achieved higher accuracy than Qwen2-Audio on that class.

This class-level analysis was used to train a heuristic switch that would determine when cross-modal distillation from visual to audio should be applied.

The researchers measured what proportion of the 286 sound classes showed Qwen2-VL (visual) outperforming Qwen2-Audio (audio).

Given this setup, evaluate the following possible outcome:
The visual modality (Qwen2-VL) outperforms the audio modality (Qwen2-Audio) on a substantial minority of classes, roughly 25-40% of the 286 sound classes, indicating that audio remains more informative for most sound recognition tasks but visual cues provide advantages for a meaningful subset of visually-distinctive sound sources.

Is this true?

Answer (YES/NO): NO